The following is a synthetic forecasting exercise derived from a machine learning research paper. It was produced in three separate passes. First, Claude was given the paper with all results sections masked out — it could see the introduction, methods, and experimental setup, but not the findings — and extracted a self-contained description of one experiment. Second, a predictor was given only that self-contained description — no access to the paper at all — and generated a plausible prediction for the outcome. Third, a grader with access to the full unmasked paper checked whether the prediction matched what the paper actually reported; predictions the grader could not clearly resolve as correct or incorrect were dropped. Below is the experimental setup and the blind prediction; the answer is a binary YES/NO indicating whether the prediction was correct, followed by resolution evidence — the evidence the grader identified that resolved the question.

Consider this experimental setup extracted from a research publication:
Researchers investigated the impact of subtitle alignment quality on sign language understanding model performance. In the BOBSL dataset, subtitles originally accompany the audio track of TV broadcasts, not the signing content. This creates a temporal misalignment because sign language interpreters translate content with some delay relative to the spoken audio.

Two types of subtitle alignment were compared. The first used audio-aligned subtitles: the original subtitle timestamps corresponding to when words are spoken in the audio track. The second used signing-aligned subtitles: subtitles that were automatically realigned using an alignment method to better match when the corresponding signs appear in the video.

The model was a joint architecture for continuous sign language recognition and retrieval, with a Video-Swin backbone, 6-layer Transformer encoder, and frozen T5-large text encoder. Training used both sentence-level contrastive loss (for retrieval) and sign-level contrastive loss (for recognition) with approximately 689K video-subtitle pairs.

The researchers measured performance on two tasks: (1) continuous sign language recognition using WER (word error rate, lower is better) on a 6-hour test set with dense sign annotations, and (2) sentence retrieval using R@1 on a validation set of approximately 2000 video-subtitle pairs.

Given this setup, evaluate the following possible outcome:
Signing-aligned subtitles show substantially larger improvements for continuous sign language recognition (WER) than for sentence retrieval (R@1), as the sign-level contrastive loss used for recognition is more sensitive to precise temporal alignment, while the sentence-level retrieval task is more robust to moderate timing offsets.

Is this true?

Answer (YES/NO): NO